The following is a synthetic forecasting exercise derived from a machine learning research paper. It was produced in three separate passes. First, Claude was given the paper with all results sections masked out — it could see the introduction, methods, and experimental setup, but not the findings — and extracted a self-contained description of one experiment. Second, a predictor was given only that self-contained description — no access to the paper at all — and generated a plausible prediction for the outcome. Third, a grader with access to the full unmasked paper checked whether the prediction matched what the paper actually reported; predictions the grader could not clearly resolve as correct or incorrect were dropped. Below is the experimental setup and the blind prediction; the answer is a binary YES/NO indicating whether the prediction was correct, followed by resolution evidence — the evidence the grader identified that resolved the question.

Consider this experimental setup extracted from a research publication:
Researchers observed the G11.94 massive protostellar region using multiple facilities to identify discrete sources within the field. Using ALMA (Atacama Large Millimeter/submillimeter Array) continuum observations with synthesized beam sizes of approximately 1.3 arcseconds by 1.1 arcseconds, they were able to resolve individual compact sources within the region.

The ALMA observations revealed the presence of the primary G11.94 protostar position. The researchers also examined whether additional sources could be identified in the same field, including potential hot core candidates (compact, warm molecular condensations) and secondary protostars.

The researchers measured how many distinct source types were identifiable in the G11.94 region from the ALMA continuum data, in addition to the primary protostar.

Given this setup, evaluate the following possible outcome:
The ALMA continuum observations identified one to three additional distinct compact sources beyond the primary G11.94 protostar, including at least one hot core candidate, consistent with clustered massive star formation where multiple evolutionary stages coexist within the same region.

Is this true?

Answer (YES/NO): YES